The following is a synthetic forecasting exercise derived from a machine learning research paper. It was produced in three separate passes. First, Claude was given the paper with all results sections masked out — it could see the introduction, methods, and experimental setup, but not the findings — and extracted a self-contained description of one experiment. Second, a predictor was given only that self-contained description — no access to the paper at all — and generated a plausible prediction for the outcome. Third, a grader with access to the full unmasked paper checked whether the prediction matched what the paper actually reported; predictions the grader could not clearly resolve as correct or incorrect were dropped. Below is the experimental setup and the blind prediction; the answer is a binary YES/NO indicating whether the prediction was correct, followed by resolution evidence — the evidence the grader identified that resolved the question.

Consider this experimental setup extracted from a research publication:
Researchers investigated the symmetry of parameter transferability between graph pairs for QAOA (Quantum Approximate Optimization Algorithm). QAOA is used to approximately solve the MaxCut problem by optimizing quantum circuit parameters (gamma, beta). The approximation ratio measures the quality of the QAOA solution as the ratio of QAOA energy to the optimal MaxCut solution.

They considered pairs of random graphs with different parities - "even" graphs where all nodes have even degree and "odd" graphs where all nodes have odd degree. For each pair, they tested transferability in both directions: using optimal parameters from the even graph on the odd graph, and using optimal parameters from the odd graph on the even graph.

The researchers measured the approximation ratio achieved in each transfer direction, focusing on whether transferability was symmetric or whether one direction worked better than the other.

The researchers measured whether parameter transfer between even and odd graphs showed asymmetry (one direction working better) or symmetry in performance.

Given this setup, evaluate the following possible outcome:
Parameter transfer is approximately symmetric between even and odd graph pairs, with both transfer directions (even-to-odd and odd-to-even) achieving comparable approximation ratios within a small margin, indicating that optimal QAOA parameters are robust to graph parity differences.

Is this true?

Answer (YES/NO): NO